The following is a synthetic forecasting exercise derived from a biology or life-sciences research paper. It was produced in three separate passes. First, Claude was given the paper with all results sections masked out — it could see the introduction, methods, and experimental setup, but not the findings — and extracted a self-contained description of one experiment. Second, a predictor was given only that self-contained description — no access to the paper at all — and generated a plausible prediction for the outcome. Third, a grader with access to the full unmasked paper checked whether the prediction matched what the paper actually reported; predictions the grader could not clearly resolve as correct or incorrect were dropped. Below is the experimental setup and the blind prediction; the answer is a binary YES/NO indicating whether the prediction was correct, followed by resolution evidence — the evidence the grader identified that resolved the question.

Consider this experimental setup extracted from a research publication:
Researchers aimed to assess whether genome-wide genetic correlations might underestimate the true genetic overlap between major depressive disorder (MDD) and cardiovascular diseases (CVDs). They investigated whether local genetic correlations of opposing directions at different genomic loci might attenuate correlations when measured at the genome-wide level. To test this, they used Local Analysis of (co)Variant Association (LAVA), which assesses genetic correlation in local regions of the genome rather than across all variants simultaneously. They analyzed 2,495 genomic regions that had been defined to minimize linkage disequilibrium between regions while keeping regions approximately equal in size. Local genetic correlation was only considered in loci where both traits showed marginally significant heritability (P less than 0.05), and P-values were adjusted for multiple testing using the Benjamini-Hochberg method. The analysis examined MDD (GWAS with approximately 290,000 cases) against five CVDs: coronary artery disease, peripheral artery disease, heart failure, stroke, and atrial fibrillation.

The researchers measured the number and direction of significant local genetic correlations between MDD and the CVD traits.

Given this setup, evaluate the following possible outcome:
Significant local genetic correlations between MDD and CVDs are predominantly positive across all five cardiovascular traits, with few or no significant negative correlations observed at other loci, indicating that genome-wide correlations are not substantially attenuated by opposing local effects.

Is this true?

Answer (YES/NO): NO